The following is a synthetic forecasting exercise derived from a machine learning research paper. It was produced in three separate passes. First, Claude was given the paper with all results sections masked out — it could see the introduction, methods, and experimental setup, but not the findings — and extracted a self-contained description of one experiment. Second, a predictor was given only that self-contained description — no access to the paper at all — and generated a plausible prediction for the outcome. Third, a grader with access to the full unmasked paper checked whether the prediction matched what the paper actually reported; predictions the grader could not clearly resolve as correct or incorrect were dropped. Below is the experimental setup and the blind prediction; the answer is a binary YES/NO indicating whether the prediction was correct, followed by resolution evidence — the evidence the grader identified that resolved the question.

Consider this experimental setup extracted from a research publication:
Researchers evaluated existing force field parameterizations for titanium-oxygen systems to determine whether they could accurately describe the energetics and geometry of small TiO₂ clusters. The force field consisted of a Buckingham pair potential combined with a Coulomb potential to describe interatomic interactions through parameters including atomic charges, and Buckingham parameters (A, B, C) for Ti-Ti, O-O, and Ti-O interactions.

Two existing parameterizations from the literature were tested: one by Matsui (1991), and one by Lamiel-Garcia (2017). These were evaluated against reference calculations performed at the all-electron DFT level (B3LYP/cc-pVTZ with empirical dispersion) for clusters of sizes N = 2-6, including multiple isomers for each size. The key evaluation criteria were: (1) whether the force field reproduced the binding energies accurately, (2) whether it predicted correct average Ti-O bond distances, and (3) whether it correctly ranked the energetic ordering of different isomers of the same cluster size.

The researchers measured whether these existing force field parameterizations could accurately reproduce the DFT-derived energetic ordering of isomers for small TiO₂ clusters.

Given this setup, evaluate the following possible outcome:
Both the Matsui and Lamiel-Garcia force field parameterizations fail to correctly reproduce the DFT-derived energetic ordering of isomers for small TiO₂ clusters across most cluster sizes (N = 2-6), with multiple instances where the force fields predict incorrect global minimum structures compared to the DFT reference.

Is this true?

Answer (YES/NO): YES